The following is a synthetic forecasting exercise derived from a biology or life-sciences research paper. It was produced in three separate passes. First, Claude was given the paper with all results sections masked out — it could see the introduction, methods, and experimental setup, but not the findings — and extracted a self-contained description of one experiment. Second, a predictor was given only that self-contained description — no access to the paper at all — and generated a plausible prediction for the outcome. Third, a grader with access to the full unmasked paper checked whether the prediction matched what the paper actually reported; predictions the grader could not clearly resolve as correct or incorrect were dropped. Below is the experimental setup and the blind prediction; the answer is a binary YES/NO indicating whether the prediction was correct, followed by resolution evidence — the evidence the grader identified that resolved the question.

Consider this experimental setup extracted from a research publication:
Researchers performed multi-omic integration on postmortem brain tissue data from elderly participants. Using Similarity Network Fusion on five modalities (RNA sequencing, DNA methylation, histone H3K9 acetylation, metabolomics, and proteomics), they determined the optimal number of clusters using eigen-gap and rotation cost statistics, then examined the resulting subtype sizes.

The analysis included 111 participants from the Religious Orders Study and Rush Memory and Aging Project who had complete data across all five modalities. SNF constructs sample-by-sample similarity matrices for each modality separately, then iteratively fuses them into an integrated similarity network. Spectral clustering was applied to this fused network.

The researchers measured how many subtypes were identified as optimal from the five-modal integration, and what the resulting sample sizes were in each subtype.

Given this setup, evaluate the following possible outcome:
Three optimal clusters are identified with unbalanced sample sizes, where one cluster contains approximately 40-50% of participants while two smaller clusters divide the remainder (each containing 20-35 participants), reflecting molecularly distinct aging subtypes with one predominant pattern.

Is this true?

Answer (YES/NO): NO